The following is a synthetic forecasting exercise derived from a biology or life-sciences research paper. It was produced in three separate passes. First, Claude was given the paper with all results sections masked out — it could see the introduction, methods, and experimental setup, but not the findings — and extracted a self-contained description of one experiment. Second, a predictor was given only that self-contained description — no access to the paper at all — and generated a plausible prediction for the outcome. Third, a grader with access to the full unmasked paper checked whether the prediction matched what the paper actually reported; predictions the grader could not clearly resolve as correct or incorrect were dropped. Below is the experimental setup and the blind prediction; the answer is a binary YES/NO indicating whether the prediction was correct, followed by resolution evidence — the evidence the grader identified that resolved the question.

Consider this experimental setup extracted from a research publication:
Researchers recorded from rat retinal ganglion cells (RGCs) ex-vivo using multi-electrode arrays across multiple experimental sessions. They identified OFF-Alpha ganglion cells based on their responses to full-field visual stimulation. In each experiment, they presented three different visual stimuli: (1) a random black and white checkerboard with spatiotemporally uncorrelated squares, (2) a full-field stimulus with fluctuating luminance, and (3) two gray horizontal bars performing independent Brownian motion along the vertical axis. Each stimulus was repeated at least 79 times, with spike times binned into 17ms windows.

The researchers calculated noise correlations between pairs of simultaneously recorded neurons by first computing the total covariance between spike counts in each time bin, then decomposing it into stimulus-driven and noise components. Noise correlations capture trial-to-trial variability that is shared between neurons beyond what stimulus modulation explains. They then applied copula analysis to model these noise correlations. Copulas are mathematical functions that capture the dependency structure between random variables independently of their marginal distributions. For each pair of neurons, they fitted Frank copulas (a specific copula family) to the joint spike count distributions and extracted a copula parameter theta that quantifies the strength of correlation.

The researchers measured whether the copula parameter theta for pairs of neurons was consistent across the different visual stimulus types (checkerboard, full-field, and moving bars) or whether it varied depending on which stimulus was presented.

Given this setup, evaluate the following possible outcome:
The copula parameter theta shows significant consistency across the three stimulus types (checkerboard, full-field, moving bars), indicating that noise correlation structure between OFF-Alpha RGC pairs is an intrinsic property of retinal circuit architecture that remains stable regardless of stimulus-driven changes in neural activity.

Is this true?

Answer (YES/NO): YES